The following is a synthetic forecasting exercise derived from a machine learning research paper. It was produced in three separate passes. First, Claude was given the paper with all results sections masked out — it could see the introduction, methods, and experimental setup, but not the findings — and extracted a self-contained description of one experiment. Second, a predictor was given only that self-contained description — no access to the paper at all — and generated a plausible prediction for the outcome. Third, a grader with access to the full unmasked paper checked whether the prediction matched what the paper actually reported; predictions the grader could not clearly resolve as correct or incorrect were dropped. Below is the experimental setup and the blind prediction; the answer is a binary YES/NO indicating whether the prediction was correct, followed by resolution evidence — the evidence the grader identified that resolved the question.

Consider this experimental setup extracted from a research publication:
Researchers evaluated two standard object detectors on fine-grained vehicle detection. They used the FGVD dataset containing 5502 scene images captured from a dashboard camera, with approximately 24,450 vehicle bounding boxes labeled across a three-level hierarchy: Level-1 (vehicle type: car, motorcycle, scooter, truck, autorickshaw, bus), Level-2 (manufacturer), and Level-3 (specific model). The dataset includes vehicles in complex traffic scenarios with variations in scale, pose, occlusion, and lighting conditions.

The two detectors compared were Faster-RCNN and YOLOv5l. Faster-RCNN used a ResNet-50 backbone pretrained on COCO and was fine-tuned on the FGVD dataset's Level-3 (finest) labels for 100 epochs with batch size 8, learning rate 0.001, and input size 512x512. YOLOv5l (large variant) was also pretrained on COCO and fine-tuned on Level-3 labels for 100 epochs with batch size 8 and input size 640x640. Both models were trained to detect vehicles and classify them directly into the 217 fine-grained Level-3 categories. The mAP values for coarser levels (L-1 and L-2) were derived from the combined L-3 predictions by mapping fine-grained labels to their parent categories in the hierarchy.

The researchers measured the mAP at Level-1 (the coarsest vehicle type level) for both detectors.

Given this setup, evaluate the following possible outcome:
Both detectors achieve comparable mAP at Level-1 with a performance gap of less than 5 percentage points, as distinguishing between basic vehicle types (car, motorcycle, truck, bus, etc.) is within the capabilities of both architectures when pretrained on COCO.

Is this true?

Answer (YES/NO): NO